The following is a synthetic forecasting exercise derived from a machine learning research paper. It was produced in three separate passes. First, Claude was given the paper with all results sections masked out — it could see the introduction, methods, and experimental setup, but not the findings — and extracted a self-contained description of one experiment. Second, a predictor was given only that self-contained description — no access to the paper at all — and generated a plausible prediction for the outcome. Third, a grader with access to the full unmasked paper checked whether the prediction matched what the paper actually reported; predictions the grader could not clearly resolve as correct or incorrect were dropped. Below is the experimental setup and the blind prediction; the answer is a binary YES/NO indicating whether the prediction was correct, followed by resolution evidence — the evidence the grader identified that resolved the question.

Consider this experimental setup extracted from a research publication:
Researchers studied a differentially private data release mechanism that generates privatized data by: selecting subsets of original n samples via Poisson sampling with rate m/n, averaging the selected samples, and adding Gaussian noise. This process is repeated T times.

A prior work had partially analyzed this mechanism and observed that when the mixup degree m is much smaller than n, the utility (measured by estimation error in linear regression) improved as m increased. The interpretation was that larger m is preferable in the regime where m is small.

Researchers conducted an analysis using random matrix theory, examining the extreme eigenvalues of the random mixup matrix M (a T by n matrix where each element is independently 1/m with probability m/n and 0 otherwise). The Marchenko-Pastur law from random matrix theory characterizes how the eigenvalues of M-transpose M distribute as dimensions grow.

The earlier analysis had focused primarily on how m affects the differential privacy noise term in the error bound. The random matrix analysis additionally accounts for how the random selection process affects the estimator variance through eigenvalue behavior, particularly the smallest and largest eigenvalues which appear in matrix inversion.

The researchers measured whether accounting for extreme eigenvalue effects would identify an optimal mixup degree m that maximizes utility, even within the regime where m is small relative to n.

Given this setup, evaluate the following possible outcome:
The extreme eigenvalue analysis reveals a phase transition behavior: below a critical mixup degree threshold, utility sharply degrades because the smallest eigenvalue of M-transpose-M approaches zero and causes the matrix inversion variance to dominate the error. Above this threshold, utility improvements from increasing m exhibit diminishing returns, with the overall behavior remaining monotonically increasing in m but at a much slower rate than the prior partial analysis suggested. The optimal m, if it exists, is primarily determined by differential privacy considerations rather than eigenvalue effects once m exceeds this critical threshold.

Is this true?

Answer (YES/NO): NO